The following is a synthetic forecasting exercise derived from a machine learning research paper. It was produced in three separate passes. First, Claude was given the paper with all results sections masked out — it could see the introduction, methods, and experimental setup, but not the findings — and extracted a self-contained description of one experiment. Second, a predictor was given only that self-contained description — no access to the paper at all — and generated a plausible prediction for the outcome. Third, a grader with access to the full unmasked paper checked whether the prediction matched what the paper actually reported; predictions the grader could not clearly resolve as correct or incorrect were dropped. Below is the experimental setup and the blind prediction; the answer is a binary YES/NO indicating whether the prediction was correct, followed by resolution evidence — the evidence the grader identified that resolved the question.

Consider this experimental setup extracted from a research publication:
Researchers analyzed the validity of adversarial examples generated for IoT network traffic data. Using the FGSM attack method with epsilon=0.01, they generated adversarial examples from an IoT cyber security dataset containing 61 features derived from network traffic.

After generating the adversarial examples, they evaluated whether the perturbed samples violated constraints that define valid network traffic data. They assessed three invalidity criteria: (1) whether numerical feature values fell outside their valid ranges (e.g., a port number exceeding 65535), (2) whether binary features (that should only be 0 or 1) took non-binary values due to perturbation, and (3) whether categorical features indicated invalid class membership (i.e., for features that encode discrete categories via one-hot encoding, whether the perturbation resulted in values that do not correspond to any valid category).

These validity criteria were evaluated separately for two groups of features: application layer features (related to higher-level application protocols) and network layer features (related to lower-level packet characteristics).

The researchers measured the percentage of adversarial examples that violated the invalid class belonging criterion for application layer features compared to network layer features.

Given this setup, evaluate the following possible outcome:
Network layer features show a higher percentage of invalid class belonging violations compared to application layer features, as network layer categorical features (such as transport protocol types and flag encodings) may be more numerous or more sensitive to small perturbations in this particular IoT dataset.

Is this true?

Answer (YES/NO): NO